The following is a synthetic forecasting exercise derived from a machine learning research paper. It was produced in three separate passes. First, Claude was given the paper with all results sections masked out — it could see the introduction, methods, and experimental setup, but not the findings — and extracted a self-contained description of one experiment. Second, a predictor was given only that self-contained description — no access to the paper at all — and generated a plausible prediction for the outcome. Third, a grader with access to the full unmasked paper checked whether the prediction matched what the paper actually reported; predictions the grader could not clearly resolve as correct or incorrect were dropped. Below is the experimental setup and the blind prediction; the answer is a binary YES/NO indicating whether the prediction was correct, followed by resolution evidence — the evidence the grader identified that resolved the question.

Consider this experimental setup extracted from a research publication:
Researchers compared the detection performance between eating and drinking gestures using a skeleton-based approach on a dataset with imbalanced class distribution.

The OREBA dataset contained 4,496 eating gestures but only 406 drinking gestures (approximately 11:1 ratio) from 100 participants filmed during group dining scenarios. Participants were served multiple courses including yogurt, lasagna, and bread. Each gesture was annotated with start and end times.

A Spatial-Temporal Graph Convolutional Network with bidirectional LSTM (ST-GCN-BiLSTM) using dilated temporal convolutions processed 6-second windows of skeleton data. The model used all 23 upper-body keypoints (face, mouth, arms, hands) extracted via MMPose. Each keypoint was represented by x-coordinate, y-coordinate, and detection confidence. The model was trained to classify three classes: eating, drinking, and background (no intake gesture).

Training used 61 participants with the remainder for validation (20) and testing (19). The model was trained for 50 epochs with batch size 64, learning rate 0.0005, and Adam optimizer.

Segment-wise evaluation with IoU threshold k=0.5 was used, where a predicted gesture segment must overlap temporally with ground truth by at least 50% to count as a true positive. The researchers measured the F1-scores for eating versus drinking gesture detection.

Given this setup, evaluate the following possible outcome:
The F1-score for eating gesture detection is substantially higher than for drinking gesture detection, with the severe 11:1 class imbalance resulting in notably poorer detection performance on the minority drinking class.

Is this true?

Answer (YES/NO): YES